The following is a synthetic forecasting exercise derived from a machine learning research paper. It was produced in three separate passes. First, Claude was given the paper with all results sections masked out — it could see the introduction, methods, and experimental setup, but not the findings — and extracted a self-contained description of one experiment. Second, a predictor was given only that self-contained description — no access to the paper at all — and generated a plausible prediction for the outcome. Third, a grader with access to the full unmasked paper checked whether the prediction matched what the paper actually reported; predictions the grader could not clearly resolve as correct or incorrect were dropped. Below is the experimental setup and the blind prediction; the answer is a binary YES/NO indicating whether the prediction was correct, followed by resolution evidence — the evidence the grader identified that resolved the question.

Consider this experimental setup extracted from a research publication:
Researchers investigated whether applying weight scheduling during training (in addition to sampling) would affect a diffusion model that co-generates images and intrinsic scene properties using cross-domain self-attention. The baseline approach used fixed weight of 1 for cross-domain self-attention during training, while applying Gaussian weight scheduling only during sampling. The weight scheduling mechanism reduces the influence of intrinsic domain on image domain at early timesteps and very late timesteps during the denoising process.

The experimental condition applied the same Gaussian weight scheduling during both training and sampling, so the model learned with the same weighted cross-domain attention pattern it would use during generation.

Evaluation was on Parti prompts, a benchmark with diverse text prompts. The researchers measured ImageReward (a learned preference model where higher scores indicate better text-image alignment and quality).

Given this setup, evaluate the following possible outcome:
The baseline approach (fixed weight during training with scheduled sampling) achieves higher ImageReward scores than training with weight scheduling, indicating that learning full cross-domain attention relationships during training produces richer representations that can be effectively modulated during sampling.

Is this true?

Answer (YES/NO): YES